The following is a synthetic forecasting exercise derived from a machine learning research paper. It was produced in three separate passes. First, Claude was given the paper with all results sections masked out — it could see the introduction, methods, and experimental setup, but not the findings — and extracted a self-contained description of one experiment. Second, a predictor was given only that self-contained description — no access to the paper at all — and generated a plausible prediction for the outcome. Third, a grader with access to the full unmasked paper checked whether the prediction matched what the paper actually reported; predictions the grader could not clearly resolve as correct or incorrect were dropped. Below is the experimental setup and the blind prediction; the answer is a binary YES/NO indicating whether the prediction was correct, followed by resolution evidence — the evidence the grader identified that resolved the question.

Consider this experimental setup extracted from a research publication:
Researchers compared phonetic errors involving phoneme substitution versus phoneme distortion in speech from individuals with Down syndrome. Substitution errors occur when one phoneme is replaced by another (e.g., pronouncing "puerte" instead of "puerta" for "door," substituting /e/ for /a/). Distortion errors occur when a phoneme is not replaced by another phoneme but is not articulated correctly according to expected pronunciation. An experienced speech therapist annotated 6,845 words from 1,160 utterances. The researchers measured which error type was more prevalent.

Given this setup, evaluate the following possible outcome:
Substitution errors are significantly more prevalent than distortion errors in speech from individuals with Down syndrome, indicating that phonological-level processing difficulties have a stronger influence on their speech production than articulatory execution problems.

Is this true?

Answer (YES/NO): NO